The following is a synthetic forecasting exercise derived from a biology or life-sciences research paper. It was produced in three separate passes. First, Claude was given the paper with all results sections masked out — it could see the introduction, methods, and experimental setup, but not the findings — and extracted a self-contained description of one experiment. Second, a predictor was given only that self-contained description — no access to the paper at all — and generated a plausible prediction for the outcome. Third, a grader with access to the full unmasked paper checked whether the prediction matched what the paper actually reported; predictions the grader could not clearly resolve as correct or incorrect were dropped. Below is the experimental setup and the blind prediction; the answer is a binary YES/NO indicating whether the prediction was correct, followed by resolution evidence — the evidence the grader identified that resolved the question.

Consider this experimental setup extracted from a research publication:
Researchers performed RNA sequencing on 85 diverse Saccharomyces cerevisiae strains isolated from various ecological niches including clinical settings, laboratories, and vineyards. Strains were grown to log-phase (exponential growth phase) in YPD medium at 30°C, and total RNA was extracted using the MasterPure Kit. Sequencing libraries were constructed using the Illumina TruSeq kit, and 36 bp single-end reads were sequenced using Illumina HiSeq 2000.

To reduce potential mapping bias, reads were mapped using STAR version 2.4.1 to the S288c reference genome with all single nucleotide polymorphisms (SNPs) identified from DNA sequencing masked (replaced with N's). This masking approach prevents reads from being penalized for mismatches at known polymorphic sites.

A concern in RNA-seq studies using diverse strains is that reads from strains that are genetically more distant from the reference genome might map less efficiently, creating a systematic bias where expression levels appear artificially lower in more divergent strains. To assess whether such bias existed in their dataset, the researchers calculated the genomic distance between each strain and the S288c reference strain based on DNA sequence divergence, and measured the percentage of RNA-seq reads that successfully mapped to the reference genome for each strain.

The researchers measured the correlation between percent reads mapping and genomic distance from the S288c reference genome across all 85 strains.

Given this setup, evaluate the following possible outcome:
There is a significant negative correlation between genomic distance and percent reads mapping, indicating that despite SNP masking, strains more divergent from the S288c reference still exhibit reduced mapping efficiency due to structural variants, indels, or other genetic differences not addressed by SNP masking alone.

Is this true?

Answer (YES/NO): NO